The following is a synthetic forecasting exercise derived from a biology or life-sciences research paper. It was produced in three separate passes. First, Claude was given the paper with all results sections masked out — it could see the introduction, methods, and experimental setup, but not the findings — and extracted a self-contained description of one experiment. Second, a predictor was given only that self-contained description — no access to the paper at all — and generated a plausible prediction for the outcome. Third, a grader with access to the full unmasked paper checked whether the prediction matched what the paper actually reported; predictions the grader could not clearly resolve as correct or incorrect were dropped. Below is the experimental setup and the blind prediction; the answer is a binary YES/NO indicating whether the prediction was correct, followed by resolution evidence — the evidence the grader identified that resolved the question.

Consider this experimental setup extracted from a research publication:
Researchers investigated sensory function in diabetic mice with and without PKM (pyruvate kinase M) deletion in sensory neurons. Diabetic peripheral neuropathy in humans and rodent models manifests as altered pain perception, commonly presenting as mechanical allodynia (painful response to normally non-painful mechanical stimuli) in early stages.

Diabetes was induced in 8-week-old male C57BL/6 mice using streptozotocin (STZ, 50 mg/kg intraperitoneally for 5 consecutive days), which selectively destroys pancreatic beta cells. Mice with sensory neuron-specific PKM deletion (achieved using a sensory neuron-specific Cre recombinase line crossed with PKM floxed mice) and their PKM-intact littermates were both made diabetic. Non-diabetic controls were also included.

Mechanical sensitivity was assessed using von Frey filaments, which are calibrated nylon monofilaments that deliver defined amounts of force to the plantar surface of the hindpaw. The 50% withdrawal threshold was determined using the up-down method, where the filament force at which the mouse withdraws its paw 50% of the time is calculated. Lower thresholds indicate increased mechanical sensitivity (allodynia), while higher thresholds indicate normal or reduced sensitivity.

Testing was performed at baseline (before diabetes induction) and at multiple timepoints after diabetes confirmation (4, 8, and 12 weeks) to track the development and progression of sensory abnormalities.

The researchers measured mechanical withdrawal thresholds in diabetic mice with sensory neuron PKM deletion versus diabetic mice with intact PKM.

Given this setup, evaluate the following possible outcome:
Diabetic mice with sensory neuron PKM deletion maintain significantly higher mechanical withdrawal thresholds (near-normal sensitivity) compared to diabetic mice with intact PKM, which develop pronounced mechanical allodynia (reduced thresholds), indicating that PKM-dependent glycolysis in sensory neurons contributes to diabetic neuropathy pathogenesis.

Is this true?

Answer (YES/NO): NO